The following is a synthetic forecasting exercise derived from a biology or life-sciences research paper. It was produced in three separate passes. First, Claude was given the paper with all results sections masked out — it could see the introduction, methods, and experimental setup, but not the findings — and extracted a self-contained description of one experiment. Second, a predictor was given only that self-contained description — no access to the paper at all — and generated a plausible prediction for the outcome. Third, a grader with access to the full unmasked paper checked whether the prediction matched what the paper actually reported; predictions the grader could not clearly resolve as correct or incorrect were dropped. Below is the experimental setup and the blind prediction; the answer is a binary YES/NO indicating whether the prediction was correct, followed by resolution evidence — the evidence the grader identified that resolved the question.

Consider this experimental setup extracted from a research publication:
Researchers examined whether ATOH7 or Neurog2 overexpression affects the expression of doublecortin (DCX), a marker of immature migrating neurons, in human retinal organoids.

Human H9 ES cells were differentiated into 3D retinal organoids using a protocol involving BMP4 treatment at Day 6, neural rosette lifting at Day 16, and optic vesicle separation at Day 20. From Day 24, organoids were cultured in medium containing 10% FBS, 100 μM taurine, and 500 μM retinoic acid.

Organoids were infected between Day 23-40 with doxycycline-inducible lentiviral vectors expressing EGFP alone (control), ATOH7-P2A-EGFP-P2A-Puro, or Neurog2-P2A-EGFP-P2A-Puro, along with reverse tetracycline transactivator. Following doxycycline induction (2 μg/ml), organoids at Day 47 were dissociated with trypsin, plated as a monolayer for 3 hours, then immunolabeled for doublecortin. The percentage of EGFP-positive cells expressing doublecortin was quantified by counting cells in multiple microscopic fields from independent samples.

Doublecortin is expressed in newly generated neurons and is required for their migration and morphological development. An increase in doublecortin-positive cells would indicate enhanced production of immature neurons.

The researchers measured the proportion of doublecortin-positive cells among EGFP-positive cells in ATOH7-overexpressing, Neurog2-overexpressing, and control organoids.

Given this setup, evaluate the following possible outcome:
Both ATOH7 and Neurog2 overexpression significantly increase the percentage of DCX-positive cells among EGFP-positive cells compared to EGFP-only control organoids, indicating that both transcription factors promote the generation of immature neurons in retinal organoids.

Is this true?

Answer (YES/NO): YES